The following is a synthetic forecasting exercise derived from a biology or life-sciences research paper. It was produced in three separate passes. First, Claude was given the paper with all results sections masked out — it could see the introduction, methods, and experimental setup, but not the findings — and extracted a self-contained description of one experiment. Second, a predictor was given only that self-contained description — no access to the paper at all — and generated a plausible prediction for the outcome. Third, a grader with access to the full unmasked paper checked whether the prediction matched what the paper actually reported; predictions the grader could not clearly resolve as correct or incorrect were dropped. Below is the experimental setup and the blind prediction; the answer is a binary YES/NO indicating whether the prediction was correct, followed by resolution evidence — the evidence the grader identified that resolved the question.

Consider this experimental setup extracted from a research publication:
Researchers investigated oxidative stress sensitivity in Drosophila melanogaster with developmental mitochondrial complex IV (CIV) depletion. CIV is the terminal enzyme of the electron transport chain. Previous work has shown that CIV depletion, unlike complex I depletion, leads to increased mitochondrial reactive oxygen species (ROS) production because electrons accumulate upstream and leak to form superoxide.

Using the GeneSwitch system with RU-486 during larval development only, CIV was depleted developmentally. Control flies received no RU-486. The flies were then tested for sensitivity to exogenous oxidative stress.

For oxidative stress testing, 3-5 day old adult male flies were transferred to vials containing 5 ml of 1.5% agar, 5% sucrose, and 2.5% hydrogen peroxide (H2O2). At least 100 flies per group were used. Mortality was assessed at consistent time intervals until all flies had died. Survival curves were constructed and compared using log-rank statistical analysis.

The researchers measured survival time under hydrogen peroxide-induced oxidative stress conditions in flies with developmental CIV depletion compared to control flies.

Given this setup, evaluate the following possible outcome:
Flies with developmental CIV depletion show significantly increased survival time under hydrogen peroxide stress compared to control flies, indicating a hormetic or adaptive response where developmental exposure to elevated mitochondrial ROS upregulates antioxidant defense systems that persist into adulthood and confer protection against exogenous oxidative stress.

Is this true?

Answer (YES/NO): NO